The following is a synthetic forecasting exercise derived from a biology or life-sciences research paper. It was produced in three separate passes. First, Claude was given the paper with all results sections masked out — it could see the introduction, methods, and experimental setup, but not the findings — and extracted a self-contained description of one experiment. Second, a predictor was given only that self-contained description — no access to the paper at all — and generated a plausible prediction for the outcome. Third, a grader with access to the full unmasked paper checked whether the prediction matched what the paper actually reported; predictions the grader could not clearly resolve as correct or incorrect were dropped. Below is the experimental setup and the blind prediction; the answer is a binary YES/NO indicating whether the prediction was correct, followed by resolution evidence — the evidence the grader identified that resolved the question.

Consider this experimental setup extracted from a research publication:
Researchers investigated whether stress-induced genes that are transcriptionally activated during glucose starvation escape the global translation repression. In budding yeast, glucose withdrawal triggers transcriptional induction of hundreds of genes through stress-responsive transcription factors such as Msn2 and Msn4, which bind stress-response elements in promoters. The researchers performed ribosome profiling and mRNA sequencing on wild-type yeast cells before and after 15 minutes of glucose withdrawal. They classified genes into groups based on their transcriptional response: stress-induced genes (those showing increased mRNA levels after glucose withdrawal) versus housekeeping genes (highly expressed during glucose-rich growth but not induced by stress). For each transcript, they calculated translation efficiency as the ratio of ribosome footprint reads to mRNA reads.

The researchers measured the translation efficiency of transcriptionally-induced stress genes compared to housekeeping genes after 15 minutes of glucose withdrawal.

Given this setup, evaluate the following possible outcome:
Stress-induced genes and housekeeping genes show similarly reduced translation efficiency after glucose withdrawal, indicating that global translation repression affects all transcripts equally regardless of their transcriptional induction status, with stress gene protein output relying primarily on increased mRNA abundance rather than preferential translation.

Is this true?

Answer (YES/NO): NO